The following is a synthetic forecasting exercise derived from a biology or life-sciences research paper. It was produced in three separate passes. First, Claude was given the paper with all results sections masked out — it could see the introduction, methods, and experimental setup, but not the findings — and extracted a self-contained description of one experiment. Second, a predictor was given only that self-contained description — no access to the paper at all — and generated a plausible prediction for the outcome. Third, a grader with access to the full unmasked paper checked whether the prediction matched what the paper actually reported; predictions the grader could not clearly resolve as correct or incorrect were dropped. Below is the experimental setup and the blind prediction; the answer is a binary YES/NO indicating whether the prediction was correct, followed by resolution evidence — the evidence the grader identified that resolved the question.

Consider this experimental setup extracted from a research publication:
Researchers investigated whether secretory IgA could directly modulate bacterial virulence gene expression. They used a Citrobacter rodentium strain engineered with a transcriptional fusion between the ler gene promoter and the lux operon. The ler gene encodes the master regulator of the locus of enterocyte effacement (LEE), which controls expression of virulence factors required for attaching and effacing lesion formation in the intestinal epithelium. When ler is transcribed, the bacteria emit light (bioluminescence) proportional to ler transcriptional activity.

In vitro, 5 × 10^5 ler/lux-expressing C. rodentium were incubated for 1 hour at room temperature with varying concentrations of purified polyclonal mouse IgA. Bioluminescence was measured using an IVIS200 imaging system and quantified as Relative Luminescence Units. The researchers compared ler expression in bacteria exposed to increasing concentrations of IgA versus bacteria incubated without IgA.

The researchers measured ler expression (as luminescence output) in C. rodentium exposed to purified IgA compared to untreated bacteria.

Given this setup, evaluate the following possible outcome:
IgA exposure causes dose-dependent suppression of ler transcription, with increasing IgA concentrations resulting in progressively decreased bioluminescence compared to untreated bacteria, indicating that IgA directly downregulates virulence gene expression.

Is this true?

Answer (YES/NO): NO